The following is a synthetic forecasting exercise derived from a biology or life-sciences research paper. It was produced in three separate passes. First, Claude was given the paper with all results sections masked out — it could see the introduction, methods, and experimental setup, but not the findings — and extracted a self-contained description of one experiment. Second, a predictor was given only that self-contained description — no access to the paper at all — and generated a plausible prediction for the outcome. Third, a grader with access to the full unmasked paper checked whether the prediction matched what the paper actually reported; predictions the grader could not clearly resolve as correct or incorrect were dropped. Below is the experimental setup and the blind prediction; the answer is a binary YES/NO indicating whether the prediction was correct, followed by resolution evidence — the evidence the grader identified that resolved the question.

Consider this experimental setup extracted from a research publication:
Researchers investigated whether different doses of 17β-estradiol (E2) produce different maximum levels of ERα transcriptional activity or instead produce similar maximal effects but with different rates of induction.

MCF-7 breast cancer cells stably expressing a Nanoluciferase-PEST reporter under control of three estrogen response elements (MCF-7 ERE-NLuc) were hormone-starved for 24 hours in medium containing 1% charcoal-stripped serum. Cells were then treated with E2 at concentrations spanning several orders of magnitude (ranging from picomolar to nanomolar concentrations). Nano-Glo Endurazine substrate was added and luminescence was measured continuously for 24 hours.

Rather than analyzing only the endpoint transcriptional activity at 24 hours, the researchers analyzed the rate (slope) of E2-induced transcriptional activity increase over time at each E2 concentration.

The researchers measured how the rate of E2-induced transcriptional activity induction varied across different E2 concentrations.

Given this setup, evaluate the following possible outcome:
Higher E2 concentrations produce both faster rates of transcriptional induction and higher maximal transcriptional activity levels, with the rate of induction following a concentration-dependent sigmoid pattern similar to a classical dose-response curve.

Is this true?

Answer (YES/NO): NO